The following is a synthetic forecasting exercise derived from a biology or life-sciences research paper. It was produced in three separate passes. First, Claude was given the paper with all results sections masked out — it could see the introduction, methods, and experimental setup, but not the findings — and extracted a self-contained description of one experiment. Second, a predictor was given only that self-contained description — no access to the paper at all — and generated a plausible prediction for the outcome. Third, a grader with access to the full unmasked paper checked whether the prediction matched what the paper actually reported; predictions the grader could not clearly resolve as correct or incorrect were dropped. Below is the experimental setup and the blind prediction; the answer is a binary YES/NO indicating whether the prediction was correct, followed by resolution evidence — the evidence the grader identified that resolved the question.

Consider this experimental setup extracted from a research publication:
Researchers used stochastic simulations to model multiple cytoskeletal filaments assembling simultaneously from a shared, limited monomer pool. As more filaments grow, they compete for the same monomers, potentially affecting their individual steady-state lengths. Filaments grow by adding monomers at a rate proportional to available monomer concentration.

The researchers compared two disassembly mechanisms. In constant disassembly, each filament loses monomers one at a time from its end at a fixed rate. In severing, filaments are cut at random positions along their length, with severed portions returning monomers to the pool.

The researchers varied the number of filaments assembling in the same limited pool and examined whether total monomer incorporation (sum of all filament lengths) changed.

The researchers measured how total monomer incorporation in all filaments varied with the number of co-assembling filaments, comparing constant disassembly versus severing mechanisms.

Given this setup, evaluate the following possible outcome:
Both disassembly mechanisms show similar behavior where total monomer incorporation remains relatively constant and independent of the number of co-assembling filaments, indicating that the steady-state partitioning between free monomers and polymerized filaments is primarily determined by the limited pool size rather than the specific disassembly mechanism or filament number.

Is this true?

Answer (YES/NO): NO